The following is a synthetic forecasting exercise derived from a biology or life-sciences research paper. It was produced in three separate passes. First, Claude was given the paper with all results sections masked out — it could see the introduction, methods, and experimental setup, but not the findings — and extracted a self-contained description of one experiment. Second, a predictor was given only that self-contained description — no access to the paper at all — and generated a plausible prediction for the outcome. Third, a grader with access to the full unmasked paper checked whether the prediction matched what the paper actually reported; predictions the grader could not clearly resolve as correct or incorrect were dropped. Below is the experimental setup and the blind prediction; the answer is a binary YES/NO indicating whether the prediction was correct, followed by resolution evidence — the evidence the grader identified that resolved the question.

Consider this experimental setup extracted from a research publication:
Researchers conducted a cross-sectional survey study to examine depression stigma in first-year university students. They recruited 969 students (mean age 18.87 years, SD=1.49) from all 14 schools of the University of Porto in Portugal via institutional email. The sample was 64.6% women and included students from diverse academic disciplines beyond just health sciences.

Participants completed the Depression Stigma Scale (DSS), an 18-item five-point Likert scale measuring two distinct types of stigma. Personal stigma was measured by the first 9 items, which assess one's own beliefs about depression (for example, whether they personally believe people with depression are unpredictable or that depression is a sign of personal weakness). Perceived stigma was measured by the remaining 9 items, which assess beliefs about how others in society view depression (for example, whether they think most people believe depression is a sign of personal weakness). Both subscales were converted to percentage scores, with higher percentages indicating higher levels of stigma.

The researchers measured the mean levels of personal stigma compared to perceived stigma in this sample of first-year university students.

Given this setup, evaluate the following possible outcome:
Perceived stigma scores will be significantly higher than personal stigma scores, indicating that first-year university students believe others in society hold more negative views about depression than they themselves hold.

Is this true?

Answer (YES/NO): YES